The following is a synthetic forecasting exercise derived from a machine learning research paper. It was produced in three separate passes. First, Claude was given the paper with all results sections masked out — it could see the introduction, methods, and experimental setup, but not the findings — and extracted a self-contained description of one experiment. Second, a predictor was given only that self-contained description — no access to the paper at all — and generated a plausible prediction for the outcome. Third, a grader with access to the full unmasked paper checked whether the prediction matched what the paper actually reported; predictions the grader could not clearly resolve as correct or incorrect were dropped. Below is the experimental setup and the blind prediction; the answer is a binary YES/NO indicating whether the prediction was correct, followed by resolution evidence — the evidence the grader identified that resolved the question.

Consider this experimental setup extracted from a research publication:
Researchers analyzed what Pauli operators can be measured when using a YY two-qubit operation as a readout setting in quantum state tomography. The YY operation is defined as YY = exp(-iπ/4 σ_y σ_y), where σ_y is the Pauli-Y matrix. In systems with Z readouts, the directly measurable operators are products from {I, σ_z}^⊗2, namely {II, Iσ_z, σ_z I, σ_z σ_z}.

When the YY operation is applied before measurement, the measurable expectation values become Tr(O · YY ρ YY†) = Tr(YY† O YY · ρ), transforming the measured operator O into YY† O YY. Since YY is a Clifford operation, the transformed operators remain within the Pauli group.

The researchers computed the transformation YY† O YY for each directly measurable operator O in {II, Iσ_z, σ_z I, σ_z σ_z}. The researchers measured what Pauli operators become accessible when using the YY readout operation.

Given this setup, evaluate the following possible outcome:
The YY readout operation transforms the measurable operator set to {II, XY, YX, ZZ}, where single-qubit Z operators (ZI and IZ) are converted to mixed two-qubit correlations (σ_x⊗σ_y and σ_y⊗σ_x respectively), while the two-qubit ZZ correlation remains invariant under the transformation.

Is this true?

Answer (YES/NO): YES